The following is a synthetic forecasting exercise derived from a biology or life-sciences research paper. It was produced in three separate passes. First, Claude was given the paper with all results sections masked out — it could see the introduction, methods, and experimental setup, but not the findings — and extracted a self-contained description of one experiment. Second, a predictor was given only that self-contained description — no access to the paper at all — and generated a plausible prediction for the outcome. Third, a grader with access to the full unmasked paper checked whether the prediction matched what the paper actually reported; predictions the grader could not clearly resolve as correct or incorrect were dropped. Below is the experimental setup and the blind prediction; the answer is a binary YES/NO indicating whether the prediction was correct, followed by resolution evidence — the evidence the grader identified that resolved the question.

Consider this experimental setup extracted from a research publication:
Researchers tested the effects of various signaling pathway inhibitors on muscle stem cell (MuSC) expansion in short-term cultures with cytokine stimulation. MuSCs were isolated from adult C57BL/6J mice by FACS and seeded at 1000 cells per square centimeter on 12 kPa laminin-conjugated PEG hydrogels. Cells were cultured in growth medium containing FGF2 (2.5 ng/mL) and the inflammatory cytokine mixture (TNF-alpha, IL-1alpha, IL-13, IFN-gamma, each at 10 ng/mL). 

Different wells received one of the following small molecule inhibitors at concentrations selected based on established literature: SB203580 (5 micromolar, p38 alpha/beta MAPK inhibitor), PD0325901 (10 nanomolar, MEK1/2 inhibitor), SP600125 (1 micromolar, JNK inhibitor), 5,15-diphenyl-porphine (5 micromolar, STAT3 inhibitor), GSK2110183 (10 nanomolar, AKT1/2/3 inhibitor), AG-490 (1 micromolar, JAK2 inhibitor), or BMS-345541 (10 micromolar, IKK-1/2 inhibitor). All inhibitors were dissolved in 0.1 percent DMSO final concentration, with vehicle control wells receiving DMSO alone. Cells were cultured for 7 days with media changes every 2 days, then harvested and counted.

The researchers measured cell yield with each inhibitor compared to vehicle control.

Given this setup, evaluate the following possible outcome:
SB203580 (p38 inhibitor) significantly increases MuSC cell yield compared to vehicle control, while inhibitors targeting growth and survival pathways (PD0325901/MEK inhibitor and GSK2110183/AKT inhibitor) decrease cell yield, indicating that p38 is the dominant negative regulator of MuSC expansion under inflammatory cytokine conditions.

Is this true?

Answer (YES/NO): NO